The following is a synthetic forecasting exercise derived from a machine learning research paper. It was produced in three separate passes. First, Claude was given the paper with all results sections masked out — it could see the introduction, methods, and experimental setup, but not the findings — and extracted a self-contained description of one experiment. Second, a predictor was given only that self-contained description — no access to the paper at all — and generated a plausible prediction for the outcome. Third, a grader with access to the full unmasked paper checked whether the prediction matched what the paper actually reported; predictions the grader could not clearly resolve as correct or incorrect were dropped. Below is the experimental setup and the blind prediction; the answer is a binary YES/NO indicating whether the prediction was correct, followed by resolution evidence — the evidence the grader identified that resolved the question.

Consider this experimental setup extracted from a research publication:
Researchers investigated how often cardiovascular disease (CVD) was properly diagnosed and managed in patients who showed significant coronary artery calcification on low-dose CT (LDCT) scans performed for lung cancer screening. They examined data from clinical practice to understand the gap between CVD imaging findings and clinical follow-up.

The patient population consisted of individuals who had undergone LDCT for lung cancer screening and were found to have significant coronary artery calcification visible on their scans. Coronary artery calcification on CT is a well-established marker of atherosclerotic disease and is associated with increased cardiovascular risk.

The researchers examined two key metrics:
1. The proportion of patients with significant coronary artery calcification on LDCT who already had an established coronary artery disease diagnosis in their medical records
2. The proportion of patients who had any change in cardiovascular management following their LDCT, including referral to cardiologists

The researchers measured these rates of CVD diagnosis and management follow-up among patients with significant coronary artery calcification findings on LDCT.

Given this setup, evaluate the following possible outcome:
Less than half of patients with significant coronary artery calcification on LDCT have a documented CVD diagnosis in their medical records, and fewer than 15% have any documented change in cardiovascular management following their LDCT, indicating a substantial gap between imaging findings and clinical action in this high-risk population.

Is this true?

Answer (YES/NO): NO